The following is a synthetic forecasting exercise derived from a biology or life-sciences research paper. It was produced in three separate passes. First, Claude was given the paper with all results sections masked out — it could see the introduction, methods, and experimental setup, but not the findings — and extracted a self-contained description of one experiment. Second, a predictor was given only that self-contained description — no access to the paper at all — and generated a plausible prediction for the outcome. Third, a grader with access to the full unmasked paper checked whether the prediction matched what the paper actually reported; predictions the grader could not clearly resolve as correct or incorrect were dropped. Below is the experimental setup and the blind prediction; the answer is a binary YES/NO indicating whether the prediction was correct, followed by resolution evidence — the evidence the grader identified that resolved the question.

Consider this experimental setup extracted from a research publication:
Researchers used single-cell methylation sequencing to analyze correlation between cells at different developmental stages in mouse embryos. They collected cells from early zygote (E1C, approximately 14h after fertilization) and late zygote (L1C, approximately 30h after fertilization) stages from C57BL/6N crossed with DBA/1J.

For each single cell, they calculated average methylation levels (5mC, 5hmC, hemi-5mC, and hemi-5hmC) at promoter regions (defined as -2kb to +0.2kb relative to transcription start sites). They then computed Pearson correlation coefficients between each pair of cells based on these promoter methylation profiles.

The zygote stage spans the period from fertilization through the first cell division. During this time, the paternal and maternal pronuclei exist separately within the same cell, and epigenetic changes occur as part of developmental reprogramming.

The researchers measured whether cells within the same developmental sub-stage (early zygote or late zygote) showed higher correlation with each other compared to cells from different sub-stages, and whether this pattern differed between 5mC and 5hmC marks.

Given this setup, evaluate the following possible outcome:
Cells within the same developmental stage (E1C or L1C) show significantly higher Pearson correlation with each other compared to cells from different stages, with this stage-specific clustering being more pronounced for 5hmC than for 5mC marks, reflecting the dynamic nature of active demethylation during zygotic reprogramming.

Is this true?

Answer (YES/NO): NO